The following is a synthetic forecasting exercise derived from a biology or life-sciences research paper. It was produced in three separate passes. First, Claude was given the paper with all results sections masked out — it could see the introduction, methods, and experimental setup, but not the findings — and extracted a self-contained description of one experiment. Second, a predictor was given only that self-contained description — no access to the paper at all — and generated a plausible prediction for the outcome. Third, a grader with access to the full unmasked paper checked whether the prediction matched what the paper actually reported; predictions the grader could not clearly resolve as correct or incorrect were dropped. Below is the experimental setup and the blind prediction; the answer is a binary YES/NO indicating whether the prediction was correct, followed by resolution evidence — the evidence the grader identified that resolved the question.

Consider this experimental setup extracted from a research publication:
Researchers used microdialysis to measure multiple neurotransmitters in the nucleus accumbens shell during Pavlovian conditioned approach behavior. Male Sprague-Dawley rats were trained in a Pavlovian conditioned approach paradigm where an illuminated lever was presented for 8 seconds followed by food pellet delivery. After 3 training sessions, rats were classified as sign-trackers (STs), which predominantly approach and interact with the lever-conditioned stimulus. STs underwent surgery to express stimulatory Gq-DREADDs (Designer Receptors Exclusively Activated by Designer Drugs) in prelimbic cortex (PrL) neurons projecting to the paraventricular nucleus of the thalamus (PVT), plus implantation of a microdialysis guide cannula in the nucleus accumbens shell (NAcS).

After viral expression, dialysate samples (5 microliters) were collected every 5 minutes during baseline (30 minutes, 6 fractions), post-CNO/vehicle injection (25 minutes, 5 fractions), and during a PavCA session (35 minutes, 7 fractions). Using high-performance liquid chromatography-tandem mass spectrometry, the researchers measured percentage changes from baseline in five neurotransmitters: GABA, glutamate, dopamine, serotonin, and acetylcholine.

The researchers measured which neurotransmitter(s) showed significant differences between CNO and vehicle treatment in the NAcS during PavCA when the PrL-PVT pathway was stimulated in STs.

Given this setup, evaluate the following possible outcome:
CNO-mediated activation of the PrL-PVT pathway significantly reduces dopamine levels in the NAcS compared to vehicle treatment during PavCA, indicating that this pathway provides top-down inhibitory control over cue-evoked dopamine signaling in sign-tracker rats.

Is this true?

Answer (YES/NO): NO